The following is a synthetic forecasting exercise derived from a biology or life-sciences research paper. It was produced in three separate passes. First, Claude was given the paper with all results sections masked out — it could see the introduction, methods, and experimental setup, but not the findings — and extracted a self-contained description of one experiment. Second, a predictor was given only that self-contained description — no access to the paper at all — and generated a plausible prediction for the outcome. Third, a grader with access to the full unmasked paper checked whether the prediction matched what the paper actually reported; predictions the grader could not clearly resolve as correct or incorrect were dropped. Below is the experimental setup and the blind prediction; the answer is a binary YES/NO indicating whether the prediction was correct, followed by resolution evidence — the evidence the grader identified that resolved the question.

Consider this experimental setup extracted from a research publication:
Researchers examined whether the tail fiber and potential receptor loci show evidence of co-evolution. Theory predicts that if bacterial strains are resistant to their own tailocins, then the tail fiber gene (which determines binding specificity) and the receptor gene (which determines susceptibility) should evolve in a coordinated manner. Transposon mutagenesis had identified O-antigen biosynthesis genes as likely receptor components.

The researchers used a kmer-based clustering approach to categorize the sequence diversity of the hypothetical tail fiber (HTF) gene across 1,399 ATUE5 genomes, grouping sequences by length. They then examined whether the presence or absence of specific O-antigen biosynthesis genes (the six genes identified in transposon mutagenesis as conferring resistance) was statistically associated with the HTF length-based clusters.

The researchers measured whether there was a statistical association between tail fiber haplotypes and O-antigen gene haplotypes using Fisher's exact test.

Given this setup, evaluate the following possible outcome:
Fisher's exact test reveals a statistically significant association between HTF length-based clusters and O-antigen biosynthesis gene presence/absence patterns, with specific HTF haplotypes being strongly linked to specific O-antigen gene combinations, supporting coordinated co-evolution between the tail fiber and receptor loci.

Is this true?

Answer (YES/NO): YES